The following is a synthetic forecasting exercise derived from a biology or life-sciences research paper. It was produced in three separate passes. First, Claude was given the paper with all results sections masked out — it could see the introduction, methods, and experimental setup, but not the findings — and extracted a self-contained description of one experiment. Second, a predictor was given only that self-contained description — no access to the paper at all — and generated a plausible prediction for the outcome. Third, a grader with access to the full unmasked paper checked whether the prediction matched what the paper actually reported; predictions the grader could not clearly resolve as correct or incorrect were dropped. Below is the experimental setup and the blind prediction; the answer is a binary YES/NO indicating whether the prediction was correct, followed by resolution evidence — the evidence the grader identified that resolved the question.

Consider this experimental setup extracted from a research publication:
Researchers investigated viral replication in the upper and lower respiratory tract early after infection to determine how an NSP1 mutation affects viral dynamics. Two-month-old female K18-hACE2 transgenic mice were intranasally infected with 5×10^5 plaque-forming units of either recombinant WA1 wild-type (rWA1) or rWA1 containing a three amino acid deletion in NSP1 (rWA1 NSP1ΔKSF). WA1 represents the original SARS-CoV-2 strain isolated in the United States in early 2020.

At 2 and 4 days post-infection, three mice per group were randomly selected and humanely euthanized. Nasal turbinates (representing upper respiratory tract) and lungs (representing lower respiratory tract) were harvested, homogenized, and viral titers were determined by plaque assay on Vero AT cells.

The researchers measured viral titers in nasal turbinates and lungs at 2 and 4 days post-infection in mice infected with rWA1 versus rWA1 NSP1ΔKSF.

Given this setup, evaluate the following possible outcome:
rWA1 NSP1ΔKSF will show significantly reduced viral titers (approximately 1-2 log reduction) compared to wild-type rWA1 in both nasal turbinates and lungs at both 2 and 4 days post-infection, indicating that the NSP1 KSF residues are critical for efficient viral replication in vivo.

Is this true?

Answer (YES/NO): NO